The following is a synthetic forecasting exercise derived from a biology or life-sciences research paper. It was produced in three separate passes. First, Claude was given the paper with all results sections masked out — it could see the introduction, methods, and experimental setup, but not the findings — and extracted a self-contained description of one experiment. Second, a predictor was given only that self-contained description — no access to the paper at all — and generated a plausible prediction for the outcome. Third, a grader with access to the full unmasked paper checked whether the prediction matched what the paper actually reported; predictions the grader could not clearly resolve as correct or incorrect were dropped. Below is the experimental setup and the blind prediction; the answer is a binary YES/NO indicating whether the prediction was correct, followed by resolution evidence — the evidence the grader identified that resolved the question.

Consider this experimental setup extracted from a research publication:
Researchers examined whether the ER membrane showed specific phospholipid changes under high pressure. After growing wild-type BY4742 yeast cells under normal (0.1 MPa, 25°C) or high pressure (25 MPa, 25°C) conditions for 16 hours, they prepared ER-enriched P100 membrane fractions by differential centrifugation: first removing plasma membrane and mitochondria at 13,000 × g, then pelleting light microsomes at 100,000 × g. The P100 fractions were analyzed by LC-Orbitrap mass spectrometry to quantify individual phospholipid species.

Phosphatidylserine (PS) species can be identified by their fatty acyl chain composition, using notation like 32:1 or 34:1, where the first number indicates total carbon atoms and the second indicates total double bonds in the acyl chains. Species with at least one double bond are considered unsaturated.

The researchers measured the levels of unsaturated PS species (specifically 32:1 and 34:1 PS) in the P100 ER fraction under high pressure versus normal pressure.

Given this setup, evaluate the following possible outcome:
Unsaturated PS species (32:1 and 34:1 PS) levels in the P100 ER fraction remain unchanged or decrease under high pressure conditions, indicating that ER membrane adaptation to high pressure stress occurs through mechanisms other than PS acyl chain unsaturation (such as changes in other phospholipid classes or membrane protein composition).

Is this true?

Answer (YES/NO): YES